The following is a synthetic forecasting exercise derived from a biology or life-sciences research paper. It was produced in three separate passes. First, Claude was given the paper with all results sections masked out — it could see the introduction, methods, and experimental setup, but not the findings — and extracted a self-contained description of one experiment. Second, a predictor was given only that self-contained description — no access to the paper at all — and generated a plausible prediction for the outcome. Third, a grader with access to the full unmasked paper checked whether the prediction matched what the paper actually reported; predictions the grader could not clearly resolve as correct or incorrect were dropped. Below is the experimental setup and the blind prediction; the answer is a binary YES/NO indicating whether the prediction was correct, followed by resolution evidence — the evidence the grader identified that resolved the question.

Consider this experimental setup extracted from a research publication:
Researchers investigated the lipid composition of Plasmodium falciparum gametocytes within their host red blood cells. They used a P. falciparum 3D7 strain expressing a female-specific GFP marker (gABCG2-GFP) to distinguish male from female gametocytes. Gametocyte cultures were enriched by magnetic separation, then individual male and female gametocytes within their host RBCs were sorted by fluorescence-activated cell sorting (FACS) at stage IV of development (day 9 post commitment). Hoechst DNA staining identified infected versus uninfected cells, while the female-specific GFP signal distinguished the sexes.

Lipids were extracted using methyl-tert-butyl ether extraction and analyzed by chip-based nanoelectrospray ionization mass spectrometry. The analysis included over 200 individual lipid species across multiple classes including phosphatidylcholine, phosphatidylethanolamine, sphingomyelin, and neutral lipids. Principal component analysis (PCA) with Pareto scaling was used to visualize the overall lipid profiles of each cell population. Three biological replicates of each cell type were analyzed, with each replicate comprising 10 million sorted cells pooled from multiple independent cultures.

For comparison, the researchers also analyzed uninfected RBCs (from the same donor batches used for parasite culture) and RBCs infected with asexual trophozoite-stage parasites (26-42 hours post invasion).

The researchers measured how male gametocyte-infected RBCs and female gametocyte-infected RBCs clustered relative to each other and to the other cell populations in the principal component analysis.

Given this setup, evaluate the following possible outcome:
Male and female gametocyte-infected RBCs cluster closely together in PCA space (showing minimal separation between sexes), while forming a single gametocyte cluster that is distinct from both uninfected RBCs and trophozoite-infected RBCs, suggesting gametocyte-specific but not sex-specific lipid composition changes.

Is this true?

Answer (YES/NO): NO